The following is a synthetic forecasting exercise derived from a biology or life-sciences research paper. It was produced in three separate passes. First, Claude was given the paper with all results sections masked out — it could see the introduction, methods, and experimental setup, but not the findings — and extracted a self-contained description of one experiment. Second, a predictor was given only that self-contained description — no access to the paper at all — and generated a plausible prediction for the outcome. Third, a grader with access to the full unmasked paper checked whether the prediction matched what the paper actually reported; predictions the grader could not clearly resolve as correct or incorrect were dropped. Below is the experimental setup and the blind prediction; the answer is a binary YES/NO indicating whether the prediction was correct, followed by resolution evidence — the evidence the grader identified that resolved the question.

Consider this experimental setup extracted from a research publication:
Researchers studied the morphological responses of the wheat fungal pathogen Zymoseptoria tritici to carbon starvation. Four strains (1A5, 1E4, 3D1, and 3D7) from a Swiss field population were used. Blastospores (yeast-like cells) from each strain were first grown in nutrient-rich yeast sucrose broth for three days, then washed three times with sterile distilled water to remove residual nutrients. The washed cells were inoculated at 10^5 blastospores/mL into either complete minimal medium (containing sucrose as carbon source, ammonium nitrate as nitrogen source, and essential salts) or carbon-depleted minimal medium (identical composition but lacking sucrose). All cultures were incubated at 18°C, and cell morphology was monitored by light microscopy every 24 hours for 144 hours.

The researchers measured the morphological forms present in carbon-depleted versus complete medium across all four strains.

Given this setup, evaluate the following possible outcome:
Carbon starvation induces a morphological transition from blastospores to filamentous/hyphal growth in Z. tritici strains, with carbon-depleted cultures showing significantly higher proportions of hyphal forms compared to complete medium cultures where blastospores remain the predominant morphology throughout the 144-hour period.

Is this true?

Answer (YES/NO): NO